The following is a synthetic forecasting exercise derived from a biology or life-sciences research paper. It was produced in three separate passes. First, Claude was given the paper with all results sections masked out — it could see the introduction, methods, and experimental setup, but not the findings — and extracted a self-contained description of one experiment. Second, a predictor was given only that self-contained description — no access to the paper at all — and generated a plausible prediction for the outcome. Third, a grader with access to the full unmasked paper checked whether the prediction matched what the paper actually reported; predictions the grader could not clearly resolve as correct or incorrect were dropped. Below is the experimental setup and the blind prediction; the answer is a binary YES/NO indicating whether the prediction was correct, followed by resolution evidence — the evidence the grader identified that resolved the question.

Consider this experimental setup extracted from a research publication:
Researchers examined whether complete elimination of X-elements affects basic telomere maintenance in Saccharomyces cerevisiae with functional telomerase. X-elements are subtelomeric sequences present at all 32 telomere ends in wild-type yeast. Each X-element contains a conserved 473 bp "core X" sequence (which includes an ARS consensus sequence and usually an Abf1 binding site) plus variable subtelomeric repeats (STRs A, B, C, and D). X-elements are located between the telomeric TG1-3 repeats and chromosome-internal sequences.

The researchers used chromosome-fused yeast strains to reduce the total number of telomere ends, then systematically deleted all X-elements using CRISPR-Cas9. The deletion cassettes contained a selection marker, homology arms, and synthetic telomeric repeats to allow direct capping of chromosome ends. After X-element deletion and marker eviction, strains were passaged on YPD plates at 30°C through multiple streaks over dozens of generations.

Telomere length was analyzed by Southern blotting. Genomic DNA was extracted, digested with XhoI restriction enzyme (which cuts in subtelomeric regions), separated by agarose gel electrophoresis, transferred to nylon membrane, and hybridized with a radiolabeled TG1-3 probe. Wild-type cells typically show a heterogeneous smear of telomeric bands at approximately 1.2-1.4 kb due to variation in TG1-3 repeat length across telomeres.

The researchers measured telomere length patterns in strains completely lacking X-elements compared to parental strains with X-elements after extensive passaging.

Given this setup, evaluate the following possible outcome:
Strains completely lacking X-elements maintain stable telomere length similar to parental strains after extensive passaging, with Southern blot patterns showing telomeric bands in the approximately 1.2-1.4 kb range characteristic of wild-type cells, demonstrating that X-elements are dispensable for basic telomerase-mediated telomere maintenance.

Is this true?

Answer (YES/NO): YES